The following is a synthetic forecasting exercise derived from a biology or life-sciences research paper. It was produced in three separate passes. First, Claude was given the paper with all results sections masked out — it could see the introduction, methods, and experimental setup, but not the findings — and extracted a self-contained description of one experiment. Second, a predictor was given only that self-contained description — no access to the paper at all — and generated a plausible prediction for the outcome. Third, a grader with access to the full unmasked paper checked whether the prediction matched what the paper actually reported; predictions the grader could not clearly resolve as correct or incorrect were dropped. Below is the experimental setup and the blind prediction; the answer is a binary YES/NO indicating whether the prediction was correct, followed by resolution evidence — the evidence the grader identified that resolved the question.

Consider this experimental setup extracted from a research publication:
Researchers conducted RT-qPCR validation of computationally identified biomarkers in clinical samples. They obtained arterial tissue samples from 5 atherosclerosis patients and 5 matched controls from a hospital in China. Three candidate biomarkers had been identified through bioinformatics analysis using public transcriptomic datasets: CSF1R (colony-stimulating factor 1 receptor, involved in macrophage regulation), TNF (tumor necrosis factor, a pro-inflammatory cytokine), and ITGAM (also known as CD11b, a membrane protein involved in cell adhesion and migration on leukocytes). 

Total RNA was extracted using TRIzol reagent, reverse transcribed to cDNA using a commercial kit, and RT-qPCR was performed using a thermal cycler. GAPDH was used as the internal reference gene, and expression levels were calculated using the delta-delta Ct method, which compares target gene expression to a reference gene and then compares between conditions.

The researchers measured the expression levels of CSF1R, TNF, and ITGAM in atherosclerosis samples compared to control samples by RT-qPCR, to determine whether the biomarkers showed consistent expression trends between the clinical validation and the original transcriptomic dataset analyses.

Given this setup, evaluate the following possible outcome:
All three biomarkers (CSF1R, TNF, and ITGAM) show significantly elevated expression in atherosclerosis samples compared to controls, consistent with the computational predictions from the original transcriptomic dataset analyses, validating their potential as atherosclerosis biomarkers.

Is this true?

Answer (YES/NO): NO